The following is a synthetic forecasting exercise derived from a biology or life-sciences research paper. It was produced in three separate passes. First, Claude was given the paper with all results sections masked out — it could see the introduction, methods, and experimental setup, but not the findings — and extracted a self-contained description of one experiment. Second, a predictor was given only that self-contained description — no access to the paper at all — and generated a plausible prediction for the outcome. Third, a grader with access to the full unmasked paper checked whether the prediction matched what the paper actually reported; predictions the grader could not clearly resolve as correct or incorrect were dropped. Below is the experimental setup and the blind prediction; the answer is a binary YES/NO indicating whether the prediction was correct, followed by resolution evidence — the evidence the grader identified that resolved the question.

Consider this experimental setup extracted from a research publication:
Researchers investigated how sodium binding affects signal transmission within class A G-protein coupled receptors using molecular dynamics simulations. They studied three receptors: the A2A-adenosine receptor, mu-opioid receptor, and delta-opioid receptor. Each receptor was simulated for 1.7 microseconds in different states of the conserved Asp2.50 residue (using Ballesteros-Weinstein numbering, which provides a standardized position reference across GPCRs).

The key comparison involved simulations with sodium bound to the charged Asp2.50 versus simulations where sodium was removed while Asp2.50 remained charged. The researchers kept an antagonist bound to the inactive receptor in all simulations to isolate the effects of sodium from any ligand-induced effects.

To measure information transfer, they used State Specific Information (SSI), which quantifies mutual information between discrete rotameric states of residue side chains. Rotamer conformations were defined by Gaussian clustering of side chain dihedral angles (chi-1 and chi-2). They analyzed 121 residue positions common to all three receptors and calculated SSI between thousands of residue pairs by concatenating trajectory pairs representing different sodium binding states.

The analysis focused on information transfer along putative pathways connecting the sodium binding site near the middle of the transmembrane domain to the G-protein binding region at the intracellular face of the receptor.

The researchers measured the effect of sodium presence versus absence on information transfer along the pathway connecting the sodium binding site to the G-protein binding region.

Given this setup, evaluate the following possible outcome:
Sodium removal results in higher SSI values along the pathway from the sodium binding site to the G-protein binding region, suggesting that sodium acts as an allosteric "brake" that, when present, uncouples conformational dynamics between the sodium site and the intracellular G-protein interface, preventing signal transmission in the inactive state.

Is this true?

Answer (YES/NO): YES